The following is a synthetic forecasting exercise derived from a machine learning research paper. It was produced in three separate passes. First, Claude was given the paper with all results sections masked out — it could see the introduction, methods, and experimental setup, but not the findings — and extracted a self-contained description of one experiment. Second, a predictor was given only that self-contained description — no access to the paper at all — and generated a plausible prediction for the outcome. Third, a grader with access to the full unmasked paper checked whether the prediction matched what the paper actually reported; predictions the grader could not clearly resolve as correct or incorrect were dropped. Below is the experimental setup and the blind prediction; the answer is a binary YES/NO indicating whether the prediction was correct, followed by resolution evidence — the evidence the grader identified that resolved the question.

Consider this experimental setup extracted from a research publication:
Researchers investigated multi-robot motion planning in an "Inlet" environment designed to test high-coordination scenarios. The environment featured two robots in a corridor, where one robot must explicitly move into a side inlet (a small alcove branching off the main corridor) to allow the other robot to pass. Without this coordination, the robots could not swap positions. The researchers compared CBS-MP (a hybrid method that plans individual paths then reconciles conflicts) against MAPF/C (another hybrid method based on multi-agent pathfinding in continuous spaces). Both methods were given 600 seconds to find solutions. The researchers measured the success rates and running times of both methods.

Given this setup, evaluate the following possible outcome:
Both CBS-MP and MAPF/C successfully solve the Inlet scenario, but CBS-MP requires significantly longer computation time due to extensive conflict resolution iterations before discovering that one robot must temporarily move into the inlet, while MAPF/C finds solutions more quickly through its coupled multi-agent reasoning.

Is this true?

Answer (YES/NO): NO